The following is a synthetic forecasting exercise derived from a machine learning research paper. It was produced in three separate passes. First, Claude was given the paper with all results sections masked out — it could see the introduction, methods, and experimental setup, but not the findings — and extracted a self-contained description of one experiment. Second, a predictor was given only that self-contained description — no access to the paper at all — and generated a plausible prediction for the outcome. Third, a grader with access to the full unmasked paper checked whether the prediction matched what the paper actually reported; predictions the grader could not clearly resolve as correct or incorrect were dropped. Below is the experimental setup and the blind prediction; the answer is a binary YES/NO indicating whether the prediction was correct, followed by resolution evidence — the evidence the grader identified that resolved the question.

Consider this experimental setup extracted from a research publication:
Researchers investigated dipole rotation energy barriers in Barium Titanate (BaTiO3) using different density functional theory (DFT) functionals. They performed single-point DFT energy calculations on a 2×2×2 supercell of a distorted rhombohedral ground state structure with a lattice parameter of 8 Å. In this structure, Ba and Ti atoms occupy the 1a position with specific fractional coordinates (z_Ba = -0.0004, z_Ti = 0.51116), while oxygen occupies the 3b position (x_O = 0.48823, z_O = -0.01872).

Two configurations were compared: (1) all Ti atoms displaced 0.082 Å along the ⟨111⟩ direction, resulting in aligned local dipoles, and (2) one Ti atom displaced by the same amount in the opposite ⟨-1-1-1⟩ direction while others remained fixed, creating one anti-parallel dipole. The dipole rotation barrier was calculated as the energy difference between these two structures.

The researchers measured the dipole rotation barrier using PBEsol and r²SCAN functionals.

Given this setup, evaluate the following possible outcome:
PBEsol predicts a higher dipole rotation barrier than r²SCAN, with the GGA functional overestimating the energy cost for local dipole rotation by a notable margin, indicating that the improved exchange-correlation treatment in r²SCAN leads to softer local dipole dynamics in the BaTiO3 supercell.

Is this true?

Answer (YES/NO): NO